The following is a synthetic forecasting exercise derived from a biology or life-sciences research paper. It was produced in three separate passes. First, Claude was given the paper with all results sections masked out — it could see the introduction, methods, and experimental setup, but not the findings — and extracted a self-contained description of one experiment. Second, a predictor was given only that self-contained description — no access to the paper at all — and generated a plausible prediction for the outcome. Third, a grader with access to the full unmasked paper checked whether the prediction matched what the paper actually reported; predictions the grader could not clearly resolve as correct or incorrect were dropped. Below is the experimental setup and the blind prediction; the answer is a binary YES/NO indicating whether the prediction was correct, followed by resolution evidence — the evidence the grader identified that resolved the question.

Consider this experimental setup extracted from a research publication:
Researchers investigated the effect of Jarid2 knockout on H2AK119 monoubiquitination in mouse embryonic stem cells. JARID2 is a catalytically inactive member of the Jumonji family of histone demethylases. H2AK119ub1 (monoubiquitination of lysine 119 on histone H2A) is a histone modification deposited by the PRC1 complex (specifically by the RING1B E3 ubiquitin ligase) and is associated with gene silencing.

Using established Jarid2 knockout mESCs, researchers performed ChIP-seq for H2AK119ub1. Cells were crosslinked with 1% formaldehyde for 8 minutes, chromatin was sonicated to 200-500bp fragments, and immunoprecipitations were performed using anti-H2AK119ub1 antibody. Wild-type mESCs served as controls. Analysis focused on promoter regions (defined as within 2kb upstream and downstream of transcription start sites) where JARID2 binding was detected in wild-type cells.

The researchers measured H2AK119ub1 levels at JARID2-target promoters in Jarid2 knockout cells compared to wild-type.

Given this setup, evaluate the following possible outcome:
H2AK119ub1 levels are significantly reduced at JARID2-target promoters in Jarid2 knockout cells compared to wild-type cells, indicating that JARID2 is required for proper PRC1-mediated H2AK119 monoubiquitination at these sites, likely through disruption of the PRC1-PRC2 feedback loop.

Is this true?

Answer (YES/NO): YES